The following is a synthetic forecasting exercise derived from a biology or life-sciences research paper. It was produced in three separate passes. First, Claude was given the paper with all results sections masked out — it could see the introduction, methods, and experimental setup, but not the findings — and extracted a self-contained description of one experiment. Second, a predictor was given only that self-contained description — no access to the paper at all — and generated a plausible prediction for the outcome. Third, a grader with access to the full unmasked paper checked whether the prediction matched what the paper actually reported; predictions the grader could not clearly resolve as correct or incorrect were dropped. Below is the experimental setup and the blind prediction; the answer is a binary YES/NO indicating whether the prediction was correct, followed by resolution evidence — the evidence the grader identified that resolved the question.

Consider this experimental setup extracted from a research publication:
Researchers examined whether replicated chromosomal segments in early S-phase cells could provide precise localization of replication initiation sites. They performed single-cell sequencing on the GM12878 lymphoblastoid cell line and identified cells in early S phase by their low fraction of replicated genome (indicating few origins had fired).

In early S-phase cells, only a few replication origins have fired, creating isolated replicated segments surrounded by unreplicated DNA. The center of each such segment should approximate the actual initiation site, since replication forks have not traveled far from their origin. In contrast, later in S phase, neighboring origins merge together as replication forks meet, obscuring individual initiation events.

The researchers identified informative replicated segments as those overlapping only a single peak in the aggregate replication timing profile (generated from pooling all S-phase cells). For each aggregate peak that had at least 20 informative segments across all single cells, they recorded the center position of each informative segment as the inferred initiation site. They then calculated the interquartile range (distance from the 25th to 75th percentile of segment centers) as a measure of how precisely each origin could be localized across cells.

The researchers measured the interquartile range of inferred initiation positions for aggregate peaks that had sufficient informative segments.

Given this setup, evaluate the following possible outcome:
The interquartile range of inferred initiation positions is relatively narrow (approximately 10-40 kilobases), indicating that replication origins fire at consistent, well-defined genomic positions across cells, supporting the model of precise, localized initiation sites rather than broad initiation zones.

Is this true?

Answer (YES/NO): NO